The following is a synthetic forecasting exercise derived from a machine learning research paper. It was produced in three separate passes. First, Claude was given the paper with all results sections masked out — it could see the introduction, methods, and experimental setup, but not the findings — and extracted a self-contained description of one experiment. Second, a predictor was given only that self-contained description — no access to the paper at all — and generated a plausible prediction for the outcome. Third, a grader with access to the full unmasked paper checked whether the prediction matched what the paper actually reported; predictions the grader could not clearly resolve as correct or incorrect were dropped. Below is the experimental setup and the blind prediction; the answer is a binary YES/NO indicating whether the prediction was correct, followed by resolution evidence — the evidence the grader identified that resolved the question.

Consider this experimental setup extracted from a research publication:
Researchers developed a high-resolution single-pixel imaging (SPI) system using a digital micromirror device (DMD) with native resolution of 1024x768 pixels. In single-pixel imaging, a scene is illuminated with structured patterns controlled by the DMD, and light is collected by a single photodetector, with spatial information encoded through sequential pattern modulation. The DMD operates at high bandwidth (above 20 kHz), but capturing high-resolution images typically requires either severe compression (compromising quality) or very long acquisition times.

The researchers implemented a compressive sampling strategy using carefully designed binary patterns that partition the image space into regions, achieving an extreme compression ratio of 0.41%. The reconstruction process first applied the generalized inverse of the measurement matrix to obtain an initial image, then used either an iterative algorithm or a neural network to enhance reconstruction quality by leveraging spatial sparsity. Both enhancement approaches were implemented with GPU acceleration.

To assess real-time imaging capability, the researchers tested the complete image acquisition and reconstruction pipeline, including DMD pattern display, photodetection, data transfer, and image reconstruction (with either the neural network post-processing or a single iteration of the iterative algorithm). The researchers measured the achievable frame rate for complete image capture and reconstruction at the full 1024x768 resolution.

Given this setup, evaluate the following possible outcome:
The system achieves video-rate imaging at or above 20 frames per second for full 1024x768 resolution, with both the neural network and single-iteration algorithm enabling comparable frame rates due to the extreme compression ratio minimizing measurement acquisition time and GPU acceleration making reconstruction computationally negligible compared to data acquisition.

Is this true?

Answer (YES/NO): NO